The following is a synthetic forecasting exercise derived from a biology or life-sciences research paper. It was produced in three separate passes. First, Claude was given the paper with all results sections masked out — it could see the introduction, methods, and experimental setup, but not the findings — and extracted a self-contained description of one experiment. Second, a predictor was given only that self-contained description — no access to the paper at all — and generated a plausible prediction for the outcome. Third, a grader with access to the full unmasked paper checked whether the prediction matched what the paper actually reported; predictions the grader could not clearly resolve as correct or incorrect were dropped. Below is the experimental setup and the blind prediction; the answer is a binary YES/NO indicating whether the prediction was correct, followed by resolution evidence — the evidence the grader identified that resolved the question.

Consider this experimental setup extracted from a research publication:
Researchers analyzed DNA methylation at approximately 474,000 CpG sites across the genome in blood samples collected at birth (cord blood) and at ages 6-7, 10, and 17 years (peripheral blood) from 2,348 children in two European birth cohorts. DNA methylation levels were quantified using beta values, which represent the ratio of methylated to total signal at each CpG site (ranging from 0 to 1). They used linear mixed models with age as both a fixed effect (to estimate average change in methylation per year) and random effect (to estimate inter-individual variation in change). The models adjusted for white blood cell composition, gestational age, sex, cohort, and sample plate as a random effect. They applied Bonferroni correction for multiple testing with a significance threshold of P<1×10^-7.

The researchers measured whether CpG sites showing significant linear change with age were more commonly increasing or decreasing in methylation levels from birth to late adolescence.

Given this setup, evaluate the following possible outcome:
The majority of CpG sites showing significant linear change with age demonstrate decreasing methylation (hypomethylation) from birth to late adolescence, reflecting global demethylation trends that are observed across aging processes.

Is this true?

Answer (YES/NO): YES